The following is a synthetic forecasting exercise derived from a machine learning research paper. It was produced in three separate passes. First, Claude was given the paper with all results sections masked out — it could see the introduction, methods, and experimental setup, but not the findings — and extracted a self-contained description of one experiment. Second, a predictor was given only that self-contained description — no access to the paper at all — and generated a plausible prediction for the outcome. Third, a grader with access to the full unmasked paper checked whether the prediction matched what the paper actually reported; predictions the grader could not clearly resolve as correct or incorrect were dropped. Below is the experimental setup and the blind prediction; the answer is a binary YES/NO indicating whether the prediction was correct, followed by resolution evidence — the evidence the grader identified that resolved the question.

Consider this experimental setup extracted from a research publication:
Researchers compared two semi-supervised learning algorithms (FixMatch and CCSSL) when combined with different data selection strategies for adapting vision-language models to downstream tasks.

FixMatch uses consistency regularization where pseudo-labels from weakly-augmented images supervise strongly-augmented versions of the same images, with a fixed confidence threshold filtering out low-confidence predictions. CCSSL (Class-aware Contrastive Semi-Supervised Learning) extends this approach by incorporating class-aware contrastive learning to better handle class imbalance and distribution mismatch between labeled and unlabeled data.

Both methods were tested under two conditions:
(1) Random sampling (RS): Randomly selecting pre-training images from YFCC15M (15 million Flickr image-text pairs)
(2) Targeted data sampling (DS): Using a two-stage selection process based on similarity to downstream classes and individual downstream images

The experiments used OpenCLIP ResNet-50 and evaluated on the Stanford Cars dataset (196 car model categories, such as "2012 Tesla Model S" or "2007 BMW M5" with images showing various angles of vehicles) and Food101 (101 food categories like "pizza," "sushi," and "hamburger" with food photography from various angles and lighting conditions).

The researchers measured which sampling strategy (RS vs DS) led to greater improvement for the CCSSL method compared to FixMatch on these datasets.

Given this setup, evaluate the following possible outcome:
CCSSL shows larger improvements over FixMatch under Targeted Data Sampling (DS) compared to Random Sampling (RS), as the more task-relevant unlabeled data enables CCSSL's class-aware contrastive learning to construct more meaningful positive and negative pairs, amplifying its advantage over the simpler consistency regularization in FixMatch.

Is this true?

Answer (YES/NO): YES